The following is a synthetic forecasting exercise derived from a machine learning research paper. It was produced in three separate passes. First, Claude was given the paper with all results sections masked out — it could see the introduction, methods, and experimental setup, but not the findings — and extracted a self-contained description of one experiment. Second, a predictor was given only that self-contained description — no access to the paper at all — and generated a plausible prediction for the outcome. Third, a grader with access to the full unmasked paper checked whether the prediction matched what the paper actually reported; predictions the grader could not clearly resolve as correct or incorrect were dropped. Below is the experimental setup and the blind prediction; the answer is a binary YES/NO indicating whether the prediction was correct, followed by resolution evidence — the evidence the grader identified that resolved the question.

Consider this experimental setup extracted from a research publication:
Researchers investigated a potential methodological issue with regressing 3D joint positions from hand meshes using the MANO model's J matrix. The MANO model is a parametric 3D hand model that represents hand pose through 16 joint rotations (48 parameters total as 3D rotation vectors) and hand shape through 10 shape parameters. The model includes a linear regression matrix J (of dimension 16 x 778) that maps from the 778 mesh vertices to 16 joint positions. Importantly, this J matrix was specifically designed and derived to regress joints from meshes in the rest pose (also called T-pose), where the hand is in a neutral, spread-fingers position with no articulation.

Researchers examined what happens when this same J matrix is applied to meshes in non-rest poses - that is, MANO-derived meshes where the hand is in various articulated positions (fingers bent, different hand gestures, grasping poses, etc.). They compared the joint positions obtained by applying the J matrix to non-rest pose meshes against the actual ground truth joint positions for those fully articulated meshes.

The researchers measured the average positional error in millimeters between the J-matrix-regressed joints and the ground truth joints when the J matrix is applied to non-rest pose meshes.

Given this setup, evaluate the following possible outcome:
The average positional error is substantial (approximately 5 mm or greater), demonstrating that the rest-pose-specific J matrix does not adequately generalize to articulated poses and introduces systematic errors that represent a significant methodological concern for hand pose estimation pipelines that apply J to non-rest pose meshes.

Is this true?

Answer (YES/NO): NO